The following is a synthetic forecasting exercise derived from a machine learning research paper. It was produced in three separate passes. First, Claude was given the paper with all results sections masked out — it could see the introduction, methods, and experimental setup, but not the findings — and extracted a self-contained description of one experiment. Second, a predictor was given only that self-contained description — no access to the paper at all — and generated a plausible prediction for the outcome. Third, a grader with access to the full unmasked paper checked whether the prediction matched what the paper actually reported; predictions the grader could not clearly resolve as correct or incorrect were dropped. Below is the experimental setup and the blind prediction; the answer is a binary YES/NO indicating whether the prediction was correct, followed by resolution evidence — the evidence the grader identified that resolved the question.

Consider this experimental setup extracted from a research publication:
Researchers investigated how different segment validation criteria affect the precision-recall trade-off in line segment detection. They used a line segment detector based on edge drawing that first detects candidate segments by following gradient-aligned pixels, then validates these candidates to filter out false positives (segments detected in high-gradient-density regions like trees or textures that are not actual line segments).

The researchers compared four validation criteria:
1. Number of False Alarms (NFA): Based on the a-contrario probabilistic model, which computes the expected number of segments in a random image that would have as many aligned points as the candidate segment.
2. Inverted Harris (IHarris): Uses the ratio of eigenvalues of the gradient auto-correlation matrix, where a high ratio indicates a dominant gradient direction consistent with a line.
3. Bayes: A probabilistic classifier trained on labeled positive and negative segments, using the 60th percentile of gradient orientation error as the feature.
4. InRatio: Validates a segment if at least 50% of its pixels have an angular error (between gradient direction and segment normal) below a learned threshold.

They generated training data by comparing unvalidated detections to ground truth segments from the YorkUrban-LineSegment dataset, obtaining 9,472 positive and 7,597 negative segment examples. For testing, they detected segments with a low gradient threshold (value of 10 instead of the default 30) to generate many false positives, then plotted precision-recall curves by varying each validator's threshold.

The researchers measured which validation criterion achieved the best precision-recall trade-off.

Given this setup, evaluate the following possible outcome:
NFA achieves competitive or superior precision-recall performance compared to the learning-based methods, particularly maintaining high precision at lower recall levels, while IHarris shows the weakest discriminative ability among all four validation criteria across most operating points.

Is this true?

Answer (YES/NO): NO